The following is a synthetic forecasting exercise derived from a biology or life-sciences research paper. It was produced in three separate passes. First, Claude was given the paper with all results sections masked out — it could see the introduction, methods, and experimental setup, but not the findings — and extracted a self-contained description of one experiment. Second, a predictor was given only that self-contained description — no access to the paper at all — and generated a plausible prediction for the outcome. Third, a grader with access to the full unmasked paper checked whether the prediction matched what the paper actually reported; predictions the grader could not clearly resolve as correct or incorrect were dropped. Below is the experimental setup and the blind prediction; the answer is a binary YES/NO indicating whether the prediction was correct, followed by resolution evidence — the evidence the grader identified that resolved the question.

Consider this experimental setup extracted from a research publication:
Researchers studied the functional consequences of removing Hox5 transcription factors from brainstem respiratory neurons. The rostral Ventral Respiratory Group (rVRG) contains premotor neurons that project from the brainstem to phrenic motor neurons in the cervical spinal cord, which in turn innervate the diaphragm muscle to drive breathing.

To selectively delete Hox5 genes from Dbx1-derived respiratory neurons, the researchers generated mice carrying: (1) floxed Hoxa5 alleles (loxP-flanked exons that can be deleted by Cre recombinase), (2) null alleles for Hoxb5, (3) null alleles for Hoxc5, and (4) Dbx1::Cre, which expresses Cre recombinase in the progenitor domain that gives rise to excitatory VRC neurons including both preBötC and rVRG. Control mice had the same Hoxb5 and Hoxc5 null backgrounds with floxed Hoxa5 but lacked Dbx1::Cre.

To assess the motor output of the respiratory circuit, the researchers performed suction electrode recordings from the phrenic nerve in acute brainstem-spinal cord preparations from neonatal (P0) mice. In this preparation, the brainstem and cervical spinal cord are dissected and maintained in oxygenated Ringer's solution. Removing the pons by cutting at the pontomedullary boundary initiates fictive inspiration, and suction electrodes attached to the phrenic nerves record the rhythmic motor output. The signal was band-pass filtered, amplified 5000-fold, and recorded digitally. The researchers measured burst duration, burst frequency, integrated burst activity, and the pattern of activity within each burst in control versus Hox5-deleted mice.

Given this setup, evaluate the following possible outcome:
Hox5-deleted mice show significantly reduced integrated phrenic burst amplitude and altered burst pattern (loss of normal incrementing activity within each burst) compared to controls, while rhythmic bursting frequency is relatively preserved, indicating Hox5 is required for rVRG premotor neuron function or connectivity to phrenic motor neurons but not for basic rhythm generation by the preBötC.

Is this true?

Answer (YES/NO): NO